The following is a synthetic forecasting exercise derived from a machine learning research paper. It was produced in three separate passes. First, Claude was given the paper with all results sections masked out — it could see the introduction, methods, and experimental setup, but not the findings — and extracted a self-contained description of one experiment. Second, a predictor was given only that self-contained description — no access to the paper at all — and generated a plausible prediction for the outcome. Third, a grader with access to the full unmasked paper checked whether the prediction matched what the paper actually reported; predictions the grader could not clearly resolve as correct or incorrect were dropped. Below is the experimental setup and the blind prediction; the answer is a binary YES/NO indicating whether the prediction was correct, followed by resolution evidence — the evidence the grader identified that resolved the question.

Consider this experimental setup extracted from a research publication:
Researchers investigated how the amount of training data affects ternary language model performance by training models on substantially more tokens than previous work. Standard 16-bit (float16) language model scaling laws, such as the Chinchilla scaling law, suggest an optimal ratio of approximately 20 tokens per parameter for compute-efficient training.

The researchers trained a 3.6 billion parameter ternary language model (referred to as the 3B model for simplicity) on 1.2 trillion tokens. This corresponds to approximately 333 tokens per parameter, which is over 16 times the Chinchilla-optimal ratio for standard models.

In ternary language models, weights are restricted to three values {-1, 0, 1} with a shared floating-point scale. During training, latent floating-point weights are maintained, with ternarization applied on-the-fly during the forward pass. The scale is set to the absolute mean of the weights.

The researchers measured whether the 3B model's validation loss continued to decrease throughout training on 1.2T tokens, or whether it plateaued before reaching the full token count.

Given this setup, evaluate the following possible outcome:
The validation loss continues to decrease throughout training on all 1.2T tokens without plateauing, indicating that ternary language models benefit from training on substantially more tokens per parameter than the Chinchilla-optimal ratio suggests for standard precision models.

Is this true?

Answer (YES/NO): YES